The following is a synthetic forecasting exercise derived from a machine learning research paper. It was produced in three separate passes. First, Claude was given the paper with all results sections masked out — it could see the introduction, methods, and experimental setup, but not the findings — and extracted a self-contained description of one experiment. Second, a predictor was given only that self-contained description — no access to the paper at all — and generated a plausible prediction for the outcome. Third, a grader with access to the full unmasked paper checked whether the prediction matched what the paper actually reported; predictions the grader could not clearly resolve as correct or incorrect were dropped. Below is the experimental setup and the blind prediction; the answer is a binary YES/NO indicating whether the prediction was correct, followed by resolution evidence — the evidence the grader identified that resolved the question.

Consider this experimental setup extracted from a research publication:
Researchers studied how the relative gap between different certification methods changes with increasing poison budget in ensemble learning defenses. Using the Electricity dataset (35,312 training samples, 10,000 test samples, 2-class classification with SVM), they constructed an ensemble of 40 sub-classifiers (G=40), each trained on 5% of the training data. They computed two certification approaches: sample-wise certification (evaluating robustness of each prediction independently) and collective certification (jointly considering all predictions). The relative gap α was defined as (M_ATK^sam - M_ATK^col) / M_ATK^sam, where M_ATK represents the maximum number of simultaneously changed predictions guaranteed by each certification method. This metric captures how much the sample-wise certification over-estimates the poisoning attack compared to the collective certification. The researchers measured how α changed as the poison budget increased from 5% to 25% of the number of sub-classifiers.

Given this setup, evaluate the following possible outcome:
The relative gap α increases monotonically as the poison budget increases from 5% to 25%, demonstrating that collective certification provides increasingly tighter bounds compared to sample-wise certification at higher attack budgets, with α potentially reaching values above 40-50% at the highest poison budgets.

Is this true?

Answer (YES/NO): NO